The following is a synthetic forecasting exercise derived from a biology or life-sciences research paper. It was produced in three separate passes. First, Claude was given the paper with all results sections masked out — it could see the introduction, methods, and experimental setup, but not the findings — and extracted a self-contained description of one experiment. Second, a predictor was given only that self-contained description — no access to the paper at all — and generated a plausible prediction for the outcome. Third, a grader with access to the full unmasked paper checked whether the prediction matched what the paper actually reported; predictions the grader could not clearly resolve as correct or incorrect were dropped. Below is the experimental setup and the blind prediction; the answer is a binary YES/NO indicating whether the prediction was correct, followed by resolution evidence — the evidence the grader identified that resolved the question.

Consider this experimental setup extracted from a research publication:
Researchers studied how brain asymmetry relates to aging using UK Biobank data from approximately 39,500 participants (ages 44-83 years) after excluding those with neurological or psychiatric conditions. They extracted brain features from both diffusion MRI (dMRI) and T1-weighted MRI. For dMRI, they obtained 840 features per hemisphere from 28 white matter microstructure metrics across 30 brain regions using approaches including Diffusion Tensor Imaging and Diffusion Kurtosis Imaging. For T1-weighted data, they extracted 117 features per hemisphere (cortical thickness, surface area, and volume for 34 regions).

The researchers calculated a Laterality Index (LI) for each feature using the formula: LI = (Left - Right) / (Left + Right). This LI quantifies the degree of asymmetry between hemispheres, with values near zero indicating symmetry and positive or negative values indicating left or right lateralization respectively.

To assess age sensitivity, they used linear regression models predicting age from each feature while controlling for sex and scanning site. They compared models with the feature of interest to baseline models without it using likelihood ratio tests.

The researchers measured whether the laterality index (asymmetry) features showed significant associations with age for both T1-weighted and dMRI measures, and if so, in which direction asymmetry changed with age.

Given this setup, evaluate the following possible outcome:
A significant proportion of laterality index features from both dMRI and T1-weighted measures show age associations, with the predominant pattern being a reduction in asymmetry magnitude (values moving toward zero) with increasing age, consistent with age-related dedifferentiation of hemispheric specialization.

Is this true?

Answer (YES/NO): YES